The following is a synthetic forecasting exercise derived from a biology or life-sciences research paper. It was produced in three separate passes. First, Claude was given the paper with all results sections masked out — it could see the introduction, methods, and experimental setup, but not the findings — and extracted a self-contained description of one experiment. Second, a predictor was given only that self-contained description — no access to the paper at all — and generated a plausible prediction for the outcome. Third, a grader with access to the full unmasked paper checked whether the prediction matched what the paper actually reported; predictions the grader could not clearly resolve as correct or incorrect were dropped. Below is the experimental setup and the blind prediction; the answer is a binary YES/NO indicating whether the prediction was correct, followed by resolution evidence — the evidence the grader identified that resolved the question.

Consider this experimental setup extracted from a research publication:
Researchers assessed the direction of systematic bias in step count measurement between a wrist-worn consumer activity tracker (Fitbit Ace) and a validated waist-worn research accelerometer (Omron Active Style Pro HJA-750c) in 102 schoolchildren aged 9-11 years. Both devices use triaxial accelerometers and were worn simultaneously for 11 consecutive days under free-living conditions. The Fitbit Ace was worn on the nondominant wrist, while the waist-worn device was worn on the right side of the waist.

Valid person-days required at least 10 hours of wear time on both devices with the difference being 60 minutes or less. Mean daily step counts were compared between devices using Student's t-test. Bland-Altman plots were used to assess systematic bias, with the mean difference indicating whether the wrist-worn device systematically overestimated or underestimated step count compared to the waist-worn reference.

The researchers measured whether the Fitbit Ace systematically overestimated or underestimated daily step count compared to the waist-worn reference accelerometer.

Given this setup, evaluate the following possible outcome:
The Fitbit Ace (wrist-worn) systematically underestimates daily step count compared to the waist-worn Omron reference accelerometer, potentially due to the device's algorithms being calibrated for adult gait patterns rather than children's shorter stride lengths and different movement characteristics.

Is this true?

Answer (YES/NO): NO